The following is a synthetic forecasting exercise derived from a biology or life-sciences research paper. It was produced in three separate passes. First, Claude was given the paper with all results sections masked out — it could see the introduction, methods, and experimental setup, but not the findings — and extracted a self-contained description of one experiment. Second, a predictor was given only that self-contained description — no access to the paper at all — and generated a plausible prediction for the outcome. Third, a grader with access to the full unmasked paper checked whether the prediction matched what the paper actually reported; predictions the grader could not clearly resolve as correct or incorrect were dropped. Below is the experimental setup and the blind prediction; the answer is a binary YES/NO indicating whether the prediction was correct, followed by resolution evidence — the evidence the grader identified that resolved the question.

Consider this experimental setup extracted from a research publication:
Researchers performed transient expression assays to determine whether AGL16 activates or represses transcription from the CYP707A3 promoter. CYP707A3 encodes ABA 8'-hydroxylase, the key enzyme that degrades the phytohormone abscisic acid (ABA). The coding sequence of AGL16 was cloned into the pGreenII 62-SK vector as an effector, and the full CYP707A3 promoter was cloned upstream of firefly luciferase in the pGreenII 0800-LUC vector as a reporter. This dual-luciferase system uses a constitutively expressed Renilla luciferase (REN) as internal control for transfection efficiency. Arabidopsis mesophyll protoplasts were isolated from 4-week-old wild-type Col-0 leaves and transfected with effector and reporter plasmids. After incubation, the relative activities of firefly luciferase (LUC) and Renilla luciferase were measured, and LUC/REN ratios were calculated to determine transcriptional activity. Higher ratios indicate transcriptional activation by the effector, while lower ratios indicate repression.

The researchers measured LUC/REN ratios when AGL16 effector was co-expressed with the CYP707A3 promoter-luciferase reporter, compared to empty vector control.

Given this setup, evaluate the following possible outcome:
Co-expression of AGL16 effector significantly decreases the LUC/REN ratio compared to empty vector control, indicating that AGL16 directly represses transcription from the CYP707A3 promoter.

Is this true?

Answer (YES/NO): NO